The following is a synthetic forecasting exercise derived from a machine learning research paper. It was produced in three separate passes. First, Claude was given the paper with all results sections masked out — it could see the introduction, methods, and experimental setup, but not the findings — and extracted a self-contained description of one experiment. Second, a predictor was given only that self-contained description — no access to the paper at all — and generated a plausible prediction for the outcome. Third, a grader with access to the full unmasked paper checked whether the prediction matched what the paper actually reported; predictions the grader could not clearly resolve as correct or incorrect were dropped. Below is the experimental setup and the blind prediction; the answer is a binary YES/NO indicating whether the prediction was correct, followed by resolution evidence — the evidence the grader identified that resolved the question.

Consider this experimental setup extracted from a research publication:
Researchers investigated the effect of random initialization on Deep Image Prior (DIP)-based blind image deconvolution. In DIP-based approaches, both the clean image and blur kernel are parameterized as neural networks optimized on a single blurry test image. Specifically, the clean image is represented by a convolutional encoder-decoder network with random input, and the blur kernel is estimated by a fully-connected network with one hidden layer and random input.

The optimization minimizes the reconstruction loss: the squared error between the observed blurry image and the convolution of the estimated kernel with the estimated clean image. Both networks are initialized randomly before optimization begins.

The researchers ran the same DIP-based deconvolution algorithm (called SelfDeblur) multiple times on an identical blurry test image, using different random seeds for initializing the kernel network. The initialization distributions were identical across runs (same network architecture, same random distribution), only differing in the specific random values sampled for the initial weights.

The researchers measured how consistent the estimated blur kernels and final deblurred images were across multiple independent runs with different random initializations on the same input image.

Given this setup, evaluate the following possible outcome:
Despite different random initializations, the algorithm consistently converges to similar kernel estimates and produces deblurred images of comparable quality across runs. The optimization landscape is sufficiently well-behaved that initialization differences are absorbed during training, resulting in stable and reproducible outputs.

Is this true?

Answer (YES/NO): NO